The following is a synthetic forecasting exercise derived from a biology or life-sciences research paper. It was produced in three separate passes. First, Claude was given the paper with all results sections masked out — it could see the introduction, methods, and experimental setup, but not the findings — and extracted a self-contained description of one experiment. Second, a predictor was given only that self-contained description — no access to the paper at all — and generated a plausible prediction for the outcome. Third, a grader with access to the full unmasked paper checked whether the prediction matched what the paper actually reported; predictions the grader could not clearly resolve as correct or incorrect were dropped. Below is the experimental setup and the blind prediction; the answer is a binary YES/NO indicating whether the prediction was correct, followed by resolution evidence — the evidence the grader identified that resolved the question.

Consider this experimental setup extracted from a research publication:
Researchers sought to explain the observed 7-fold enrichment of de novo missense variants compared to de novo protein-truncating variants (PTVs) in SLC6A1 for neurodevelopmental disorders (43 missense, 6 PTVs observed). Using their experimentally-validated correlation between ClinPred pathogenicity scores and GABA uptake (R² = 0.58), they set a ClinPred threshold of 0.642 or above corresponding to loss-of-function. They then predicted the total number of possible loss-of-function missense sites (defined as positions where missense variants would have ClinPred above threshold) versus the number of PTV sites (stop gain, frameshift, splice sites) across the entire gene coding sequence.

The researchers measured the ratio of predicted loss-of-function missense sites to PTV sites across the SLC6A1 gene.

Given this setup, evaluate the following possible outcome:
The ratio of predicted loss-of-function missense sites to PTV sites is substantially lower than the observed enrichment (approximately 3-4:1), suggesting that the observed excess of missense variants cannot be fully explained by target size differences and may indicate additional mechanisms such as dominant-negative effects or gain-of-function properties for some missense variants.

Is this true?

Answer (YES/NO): NO